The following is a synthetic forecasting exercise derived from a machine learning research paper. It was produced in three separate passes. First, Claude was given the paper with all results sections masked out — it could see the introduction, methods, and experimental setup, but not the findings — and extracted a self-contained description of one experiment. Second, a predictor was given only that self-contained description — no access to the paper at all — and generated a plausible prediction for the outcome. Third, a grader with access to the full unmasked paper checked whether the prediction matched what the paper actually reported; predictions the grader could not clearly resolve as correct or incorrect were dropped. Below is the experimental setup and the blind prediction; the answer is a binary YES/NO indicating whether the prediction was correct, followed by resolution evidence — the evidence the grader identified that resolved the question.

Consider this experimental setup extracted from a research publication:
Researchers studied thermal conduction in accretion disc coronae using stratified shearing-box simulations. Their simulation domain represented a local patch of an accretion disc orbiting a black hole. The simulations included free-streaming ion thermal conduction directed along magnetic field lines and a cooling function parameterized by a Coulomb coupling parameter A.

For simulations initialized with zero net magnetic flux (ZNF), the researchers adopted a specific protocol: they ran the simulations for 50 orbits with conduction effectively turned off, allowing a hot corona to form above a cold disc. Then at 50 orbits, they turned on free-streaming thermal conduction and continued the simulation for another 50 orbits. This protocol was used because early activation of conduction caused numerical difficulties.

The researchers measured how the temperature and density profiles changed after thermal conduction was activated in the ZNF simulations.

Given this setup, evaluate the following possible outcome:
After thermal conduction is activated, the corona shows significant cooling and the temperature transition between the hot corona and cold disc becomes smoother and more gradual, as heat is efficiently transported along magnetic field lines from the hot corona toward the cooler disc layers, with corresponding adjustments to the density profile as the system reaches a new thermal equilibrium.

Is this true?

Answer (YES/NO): NO